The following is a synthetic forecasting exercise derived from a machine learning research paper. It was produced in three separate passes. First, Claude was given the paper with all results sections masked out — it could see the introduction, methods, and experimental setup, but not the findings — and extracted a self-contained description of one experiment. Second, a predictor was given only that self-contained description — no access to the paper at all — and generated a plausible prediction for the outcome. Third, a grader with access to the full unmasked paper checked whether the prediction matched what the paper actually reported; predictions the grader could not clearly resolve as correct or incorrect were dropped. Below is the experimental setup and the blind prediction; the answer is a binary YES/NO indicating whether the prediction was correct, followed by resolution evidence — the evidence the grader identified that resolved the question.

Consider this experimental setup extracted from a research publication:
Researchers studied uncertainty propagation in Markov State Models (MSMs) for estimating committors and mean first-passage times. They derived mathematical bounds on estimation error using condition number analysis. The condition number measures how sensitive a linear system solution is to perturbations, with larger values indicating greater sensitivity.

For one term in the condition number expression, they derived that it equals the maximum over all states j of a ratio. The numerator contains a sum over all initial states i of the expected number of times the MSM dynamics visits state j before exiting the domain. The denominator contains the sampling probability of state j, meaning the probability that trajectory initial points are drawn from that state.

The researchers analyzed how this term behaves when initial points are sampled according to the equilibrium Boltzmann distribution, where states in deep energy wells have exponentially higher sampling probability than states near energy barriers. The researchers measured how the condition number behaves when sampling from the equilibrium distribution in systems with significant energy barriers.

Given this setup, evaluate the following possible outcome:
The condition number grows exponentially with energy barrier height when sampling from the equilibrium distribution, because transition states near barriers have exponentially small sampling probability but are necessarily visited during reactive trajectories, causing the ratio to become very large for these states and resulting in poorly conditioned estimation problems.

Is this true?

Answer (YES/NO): YES